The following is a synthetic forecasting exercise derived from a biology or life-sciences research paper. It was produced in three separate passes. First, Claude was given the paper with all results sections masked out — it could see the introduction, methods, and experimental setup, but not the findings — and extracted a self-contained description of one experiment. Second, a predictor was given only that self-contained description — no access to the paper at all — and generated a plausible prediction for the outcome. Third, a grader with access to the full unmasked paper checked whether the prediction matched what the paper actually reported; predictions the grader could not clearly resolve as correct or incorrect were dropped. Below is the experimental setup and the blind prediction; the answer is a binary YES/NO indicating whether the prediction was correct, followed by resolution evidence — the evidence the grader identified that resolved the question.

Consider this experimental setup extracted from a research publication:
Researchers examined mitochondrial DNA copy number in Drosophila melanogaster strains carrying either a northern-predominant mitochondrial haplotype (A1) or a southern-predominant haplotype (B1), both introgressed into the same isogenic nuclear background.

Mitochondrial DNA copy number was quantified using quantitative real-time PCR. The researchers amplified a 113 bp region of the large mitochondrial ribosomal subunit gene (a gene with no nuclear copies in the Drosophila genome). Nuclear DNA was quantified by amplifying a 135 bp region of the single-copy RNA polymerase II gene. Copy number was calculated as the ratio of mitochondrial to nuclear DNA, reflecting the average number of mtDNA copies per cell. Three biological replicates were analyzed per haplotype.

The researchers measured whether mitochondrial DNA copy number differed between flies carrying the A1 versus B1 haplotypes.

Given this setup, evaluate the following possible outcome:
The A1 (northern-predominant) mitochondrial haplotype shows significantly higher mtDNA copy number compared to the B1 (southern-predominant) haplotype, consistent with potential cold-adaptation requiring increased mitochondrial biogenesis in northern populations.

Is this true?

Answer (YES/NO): NO